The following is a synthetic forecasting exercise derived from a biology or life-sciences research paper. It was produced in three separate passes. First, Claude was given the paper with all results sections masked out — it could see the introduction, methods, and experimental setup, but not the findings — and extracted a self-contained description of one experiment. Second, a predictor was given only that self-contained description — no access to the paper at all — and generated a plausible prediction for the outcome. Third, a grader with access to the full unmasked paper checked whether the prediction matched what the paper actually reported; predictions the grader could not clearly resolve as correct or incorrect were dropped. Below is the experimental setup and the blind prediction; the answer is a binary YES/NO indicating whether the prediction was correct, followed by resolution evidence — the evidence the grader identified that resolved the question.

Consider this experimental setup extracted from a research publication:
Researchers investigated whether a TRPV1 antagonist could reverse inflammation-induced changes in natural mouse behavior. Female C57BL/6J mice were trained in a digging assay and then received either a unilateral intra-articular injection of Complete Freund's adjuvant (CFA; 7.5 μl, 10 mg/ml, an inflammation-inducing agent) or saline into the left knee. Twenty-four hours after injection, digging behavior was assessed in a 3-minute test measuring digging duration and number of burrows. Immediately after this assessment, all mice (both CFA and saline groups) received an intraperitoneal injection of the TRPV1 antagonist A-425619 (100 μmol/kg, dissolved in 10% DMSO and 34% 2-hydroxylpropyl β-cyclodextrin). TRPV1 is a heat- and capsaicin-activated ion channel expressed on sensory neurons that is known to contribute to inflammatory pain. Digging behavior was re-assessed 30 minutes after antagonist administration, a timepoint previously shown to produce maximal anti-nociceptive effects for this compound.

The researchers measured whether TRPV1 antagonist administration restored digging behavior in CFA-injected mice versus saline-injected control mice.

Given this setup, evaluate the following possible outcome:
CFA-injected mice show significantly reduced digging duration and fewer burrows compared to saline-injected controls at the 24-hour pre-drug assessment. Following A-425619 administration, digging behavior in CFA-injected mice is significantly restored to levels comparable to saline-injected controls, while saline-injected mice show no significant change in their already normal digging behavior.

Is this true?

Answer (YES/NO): YES